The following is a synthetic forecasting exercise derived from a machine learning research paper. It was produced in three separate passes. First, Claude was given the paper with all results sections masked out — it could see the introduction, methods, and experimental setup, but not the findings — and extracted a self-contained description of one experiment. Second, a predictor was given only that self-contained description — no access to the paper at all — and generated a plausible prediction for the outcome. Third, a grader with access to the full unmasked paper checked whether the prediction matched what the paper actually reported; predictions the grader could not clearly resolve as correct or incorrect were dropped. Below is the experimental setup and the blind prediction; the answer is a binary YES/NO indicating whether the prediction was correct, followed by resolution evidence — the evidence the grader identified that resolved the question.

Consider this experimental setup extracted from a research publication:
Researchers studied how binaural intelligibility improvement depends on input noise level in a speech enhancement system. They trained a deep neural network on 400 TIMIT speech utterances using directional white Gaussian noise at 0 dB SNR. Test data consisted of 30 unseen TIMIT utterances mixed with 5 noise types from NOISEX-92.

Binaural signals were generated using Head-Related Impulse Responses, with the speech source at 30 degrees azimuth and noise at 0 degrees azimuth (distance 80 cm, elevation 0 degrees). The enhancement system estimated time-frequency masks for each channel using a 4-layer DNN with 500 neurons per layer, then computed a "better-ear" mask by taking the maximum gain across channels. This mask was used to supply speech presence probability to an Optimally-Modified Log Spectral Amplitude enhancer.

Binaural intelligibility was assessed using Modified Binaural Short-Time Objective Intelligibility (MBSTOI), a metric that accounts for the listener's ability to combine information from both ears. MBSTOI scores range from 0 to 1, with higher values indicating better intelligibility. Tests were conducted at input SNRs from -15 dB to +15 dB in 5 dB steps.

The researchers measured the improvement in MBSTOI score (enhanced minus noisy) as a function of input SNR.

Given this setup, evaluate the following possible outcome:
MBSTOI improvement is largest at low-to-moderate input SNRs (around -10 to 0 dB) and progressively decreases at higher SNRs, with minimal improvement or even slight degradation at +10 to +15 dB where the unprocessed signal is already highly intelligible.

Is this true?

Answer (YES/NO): NO